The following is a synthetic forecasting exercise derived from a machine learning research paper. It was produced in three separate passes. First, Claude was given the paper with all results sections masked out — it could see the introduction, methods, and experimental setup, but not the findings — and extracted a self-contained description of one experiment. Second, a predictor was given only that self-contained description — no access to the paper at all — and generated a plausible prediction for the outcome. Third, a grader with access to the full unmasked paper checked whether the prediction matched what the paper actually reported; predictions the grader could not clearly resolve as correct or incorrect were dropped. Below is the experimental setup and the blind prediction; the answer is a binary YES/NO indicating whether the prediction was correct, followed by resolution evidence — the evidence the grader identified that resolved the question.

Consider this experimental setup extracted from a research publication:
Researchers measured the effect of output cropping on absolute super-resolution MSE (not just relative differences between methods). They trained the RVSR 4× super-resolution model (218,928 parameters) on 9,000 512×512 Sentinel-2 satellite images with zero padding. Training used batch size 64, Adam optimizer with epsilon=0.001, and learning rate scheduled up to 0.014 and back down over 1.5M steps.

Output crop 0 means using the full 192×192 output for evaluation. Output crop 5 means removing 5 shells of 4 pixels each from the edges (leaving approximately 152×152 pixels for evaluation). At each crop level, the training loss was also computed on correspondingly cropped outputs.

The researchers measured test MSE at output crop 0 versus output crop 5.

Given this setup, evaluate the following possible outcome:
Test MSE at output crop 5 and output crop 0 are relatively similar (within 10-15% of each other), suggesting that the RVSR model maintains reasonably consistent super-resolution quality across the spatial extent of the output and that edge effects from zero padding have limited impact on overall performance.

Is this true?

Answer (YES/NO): YES